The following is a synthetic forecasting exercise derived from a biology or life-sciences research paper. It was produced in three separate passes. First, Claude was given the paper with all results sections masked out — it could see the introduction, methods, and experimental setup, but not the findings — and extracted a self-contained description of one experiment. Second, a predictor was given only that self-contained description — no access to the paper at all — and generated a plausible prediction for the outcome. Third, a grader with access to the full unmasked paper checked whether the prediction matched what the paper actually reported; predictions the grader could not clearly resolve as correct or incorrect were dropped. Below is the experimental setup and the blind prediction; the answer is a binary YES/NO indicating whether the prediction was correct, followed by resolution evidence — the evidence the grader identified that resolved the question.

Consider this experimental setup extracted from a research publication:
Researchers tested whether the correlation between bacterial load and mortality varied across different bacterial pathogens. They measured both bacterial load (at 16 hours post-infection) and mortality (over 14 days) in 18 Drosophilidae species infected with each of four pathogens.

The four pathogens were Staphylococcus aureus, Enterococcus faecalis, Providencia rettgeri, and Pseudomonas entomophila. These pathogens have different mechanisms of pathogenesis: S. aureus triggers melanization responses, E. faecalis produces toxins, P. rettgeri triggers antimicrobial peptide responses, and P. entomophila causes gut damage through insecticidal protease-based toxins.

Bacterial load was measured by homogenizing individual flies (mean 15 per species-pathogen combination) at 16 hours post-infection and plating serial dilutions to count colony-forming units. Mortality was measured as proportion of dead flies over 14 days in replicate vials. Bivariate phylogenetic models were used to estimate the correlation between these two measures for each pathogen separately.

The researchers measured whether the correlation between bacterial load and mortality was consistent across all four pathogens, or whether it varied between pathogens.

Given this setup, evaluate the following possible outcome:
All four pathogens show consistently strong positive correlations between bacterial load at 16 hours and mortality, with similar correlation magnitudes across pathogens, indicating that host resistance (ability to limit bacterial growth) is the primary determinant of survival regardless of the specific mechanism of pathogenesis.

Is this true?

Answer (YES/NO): NO